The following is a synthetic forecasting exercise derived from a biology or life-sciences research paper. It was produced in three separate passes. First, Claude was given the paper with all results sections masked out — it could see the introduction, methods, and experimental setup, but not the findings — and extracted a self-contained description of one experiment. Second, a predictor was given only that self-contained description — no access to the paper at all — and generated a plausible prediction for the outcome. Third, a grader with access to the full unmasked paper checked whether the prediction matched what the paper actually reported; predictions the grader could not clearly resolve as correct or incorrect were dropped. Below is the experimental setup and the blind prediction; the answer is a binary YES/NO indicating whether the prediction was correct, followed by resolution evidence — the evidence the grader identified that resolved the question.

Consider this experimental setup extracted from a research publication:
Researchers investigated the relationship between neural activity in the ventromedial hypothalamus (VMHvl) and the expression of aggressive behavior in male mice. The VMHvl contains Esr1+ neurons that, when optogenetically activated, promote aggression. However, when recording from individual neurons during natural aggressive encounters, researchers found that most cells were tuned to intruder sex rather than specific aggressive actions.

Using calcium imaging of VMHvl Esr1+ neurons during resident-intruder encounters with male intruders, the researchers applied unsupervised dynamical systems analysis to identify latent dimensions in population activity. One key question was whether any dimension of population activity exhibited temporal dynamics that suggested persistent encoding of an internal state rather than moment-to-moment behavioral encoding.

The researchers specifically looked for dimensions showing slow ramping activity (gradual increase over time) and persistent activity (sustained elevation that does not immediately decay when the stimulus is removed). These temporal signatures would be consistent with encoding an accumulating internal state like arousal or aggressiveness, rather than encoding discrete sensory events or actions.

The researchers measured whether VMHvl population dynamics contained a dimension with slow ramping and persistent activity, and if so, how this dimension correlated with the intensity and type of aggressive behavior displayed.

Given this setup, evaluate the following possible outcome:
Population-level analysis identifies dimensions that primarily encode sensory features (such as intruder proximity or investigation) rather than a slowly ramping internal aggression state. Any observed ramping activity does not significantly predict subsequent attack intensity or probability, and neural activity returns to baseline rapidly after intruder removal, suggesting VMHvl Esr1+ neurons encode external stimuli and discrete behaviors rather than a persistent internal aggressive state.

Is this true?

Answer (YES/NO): NO